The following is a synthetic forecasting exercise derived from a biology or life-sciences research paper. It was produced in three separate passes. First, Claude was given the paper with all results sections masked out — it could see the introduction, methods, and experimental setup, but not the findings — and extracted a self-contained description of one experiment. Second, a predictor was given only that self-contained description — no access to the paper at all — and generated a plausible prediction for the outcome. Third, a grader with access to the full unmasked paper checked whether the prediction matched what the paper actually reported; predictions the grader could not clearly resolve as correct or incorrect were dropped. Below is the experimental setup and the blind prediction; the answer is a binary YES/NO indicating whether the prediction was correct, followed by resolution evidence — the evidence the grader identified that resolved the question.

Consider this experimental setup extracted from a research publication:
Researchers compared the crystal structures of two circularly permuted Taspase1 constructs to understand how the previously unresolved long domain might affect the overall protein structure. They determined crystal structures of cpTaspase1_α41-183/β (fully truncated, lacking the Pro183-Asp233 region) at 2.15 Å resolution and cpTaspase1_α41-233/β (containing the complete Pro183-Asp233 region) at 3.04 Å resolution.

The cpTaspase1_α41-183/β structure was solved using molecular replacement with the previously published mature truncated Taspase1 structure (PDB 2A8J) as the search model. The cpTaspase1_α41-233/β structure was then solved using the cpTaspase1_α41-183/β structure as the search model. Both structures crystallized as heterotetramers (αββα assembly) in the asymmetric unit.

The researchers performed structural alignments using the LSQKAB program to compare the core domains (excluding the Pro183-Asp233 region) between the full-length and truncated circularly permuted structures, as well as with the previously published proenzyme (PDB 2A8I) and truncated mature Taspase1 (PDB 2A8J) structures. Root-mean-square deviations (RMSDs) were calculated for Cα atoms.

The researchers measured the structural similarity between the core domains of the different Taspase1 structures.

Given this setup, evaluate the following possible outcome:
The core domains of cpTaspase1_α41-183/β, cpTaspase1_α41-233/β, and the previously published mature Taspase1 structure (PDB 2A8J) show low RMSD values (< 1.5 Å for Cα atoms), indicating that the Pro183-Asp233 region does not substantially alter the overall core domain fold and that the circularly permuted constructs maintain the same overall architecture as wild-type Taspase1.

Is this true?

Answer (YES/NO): YES